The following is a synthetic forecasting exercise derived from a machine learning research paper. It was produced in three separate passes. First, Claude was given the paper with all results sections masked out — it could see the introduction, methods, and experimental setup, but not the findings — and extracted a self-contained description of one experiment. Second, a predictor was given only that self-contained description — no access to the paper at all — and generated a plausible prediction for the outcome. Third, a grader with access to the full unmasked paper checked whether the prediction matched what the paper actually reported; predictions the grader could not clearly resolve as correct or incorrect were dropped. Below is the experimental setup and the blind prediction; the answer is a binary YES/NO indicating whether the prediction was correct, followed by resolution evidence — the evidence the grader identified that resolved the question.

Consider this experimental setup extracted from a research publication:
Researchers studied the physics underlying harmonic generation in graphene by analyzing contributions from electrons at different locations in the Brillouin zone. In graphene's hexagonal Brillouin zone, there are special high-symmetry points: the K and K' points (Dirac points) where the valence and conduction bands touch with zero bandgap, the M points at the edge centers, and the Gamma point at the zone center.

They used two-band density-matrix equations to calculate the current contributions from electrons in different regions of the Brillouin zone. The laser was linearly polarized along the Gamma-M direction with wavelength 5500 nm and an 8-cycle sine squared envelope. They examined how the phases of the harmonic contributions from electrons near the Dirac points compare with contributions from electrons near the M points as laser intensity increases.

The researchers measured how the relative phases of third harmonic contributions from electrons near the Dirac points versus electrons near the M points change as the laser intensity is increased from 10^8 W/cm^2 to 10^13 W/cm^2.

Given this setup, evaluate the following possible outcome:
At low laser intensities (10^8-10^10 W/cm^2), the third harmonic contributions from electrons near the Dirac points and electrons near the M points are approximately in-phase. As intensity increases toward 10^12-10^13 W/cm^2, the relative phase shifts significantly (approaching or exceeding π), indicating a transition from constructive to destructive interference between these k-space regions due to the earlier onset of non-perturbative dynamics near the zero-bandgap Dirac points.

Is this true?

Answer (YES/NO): NO